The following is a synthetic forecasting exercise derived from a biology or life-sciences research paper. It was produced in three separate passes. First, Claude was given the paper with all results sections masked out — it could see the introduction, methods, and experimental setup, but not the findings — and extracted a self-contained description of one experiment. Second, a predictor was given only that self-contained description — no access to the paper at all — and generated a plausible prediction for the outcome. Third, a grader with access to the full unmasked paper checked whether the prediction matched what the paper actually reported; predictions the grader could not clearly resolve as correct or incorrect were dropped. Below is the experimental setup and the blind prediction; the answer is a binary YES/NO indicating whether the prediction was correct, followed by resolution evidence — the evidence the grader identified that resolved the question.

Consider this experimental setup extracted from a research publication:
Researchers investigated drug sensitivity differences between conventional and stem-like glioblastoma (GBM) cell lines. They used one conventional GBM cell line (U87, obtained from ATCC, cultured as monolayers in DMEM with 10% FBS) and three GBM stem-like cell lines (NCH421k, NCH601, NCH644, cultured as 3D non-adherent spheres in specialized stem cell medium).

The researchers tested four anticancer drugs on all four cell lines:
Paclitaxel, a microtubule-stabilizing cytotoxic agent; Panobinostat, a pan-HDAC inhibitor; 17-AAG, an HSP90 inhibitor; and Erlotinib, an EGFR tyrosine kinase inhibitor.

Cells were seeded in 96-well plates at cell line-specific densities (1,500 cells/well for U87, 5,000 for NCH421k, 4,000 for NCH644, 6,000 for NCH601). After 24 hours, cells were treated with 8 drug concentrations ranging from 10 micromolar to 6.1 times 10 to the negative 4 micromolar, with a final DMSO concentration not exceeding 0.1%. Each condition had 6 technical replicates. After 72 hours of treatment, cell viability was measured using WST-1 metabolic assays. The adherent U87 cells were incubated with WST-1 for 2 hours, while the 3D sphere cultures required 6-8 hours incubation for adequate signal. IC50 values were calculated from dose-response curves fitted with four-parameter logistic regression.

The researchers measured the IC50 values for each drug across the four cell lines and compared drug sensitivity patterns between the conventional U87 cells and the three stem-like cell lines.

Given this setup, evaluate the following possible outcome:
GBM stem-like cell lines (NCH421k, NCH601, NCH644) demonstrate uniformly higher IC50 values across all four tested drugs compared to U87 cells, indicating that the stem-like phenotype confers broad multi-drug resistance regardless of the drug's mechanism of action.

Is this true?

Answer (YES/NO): NO